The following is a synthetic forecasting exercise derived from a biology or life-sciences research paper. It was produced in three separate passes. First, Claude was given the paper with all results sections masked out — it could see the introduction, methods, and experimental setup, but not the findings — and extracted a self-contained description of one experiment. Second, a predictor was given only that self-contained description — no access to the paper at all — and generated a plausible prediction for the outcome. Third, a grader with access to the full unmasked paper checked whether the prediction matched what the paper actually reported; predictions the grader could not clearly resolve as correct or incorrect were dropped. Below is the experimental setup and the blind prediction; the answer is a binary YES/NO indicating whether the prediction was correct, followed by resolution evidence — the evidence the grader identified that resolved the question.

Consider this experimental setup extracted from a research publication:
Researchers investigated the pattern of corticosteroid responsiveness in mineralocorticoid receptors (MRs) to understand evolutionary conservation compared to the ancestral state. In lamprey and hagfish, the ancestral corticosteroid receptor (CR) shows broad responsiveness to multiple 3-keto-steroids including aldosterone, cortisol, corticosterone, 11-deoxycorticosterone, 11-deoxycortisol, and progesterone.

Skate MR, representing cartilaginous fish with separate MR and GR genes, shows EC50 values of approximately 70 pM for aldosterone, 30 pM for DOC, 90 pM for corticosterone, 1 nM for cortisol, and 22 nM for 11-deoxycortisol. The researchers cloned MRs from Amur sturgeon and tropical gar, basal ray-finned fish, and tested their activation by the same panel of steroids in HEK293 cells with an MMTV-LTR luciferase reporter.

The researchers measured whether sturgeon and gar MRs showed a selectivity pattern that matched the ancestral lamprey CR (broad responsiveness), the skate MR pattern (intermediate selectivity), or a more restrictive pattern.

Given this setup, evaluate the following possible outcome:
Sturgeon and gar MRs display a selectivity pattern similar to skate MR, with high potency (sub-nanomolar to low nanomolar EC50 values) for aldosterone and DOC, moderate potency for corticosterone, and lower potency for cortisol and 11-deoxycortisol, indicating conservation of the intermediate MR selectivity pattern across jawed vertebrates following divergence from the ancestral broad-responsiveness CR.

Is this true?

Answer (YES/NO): NO